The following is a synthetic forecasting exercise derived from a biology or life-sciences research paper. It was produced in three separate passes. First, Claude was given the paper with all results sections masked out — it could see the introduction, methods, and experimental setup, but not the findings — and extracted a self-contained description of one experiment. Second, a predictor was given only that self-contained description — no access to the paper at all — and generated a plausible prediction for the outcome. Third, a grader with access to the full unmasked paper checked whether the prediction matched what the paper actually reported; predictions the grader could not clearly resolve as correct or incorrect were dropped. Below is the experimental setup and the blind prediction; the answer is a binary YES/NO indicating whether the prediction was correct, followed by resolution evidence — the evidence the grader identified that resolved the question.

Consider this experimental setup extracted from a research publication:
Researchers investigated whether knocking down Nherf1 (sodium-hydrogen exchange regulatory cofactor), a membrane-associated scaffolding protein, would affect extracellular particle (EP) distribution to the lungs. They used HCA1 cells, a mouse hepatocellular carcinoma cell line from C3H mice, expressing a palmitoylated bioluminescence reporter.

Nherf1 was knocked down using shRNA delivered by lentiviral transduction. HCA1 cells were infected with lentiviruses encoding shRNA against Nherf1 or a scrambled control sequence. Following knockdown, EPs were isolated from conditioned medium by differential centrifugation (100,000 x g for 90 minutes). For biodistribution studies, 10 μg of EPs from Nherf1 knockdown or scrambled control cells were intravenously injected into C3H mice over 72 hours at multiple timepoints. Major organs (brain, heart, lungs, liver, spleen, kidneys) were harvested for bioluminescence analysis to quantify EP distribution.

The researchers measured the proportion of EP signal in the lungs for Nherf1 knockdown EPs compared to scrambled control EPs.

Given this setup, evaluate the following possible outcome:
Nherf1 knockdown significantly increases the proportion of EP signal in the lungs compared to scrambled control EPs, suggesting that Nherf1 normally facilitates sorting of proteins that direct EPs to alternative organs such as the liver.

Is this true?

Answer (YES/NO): NO